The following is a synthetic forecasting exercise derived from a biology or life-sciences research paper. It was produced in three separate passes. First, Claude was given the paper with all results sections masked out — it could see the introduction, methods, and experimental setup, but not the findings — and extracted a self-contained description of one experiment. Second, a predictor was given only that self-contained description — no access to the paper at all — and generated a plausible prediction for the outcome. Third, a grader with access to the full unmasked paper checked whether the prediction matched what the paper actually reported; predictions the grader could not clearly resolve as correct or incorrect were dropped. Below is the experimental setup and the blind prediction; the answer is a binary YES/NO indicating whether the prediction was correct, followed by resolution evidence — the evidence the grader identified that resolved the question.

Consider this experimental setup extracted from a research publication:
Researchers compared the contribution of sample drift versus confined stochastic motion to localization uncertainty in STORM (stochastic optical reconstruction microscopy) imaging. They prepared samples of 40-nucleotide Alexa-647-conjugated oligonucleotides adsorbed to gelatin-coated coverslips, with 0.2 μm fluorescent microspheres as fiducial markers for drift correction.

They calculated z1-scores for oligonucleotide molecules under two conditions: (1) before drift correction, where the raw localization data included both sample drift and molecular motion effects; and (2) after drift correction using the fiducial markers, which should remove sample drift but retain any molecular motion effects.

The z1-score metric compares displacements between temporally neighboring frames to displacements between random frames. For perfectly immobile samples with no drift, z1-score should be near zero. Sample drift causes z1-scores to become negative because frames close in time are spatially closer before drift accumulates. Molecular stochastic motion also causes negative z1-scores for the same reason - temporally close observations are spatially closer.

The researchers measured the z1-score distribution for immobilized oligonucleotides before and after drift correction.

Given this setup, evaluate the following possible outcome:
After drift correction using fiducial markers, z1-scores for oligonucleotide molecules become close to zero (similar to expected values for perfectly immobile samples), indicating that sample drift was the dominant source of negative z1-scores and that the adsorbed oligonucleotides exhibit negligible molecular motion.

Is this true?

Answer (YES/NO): NO